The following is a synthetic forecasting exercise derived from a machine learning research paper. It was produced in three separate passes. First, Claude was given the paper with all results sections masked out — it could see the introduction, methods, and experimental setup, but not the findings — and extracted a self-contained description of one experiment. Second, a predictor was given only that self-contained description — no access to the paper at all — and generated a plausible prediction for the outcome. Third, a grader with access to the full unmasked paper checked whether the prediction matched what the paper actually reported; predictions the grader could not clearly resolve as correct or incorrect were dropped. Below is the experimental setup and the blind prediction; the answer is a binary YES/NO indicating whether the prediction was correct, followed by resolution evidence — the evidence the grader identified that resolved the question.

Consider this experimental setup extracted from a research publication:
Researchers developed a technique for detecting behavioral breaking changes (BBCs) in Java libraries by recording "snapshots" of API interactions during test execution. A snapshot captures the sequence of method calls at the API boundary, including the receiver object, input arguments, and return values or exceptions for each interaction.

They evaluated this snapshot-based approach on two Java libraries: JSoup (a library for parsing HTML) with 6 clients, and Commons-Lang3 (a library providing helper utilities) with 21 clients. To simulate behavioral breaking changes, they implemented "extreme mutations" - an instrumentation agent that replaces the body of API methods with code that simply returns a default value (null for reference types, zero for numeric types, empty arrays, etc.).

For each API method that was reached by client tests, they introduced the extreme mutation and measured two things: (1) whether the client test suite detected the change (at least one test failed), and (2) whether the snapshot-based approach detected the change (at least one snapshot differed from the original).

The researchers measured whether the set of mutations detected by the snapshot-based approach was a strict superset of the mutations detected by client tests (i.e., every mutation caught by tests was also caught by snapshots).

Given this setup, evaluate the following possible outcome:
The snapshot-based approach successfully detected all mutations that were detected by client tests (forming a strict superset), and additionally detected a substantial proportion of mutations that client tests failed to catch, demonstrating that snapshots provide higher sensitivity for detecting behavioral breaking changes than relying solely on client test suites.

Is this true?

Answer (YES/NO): YES